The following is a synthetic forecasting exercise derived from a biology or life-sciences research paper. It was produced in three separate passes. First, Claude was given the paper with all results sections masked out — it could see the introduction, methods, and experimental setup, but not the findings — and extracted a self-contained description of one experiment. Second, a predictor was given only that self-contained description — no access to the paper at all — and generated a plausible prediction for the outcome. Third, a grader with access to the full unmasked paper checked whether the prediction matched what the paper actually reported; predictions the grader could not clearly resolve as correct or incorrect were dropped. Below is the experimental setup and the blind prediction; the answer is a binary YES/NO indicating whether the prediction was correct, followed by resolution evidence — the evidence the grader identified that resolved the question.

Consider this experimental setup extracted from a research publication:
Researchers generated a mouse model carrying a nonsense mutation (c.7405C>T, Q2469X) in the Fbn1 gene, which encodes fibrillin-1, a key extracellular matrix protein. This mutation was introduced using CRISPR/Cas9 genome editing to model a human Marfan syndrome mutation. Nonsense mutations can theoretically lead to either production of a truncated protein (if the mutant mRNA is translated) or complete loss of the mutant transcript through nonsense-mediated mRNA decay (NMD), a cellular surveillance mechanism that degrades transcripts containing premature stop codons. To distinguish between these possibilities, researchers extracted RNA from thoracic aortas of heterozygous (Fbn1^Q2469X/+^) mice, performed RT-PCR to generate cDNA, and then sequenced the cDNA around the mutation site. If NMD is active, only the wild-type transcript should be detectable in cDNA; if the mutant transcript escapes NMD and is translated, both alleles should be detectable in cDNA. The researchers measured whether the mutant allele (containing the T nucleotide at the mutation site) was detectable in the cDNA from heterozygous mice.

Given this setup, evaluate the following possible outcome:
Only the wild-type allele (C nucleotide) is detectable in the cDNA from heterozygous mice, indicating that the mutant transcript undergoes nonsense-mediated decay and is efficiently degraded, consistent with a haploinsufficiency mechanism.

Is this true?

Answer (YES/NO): YES